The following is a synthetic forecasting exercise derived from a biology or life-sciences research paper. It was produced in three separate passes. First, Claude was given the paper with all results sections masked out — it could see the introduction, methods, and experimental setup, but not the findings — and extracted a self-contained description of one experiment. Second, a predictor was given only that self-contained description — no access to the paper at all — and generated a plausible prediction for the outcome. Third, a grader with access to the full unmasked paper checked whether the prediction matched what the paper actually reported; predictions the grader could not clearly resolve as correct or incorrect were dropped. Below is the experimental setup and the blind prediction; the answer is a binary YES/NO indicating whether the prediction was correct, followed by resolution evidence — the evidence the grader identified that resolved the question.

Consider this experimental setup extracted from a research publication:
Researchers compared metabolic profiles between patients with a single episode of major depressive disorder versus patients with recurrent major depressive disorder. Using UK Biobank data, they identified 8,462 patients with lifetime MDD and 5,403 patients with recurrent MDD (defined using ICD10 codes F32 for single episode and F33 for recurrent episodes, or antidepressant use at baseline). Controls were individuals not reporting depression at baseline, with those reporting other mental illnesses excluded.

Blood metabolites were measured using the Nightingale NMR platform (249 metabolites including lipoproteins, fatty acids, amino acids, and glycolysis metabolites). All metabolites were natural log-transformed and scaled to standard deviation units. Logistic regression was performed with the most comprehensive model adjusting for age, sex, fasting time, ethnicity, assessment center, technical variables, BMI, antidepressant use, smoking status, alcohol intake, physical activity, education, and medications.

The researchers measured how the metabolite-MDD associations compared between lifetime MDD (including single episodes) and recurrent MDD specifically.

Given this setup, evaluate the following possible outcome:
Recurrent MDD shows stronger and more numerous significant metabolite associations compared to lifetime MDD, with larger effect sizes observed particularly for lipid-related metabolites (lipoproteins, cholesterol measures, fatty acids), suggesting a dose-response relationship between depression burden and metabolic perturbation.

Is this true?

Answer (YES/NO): NO